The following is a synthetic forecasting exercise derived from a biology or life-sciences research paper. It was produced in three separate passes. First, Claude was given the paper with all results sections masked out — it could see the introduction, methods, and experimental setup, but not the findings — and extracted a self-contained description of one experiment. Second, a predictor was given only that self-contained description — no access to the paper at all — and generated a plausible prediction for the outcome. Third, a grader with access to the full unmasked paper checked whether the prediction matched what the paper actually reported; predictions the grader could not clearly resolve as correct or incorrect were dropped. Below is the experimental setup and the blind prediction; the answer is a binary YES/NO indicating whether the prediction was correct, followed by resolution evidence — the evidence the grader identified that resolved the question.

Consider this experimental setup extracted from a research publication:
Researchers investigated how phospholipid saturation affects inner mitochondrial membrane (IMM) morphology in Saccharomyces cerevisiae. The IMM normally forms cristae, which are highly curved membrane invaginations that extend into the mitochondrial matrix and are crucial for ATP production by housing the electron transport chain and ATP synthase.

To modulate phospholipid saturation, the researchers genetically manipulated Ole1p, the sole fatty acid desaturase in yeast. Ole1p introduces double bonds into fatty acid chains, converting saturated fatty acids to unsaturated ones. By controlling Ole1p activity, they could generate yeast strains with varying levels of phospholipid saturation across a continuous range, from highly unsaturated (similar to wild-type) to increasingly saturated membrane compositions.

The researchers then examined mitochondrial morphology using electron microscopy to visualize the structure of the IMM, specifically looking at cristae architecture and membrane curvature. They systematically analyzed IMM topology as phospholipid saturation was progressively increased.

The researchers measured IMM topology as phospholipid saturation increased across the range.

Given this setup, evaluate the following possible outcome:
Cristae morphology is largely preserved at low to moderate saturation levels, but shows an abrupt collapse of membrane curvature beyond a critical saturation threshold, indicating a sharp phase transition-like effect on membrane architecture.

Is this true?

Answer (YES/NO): YES